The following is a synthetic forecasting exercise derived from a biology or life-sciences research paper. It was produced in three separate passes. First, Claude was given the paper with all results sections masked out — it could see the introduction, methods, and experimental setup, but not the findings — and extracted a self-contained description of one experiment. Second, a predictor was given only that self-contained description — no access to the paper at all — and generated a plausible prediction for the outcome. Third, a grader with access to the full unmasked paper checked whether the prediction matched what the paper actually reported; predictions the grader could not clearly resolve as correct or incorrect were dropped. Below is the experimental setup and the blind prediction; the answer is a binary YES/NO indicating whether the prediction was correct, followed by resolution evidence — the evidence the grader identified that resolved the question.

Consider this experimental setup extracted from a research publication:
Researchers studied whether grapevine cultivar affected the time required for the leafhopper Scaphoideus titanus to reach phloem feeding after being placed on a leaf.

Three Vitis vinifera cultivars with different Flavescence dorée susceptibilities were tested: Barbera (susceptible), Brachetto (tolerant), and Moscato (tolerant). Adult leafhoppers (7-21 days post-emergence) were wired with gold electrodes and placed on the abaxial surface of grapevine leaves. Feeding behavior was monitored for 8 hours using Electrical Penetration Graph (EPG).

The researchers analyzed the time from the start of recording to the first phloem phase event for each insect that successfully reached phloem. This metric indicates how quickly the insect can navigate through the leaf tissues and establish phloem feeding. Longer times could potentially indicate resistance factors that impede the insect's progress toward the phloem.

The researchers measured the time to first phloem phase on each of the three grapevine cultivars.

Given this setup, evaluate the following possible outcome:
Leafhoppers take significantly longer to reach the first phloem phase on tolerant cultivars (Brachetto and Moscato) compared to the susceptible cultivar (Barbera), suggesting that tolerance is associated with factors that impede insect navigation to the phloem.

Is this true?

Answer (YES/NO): NO